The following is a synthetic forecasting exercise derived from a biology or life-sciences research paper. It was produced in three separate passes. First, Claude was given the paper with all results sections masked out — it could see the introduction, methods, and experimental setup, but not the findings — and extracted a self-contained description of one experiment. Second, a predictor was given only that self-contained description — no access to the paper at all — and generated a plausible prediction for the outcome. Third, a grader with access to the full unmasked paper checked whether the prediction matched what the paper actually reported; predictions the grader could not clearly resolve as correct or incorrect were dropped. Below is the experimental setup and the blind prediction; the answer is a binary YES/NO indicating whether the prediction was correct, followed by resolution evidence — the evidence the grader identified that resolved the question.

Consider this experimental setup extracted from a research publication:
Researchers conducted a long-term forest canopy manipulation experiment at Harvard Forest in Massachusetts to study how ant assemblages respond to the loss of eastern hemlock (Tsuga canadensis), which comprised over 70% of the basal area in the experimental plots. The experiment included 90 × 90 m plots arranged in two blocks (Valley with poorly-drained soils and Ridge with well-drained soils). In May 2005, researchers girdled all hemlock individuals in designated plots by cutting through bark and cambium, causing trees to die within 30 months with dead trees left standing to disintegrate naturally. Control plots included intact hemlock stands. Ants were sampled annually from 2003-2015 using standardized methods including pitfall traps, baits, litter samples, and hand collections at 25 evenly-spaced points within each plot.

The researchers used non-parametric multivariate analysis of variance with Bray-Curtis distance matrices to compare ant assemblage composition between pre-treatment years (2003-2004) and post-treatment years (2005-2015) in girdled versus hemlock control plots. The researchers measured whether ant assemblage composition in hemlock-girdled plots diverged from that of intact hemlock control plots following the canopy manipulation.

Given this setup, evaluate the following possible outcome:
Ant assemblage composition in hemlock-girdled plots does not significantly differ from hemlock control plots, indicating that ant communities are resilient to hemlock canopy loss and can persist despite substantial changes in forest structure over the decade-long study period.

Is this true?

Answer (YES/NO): NO